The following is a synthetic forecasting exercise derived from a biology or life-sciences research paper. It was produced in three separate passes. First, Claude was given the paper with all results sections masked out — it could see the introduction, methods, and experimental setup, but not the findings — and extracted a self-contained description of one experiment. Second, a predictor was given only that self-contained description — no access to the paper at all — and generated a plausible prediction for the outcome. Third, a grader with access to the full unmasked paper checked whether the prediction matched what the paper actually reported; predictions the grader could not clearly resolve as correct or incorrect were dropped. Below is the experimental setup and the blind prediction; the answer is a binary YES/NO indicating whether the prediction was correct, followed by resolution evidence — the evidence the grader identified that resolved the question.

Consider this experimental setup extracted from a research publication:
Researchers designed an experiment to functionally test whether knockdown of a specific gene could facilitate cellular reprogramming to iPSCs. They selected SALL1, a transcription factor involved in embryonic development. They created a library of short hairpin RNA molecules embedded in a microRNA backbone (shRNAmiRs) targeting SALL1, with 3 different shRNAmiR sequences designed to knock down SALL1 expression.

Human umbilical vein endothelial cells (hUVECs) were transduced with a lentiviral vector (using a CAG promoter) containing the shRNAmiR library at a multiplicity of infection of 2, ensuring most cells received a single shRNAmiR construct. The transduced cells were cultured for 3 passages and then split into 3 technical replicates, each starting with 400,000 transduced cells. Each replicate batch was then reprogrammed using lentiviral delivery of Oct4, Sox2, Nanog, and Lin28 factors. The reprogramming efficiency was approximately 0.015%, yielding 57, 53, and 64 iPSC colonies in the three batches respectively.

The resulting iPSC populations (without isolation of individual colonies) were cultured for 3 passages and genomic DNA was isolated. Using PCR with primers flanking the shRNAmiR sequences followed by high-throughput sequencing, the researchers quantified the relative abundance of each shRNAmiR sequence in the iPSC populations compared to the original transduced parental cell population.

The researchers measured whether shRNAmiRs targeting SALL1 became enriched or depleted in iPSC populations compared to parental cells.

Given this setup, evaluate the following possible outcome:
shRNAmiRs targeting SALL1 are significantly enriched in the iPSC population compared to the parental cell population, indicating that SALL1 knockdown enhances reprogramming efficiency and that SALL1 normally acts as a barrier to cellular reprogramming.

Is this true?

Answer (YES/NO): YES